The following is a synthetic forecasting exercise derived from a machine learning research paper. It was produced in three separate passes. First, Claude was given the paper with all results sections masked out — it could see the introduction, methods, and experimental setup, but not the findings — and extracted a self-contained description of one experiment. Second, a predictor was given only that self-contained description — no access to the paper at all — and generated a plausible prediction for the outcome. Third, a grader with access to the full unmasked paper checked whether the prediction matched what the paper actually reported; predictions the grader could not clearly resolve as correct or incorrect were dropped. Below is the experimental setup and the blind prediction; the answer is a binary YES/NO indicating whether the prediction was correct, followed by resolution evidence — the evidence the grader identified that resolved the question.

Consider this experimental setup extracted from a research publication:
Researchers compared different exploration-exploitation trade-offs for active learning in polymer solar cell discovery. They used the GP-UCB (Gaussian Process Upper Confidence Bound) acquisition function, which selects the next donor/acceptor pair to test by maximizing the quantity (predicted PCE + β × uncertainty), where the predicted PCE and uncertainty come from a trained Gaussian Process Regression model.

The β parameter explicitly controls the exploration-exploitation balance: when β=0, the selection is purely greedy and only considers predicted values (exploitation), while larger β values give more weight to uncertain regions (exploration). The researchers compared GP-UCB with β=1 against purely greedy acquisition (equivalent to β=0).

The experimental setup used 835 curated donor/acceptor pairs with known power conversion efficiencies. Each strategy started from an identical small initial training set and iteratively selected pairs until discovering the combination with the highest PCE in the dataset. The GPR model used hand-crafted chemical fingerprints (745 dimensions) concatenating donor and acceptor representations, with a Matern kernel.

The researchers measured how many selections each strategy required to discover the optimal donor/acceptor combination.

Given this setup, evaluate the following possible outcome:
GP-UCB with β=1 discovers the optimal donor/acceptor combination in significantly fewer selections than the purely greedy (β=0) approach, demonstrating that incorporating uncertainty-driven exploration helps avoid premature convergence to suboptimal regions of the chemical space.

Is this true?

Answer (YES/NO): NO